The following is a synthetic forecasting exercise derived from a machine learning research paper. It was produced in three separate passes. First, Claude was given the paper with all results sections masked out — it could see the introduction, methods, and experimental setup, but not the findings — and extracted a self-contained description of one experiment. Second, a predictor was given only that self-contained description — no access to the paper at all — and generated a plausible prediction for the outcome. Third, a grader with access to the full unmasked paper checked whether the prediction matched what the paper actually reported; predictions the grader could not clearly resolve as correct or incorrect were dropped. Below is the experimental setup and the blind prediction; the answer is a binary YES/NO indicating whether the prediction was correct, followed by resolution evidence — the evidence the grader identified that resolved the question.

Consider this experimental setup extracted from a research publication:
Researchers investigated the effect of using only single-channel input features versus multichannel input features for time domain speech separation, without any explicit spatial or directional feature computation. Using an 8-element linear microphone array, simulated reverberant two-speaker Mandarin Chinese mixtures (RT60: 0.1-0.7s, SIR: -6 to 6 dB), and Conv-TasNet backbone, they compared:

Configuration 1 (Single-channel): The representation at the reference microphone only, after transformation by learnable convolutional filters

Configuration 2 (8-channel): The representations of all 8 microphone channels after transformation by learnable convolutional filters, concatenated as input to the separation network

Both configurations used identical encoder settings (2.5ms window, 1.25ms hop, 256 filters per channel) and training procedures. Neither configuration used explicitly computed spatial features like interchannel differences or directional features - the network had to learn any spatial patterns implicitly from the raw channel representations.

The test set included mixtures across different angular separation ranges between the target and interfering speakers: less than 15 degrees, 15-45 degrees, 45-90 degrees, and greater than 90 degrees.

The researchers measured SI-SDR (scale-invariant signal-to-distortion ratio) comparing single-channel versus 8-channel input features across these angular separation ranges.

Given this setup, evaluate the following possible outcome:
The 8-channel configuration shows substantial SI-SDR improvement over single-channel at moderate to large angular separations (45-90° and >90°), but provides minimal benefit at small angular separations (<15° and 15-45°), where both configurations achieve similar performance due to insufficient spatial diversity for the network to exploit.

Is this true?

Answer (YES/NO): NO